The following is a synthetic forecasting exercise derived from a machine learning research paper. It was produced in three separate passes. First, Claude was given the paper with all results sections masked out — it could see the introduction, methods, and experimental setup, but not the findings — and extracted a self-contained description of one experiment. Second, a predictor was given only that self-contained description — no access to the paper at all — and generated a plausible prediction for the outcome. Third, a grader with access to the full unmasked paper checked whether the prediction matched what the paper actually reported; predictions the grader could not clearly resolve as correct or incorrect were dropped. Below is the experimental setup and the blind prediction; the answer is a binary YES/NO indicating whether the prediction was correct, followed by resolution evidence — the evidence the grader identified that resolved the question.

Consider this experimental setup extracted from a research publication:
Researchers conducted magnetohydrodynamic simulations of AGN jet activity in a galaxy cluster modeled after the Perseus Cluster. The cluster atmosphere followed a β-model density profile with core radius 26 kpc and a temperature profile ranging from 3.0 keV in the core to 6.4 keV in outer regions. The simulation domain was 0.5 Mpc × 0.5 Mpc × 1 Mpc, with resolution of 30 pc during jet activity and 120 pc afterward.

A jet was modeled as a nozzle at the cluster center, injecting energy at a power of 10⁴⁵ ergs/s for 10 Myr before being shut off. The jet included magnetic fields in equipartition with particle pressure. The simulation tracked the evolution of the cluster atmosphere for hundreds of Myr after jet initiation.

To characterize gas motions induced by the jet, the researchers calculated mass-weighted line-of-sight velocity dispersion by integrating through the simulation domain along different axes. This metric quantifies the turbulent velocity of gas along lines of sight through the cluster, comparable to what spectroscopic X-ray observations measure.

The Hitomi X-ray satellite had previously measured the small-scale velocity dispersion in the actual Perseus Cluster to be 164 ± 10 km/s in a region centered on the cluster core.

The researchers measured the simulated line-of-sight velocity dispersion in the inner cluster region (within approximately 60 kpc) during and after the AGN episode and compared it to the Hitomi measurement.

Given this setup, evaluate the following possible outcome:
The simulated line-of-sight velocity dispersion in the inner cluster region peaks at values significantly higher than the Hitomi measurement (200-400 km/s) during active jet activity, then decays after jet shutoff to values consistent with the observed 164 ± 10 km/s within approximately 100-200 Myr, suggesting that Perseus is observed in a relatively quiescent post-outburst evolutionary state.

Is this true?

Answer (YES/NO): NO